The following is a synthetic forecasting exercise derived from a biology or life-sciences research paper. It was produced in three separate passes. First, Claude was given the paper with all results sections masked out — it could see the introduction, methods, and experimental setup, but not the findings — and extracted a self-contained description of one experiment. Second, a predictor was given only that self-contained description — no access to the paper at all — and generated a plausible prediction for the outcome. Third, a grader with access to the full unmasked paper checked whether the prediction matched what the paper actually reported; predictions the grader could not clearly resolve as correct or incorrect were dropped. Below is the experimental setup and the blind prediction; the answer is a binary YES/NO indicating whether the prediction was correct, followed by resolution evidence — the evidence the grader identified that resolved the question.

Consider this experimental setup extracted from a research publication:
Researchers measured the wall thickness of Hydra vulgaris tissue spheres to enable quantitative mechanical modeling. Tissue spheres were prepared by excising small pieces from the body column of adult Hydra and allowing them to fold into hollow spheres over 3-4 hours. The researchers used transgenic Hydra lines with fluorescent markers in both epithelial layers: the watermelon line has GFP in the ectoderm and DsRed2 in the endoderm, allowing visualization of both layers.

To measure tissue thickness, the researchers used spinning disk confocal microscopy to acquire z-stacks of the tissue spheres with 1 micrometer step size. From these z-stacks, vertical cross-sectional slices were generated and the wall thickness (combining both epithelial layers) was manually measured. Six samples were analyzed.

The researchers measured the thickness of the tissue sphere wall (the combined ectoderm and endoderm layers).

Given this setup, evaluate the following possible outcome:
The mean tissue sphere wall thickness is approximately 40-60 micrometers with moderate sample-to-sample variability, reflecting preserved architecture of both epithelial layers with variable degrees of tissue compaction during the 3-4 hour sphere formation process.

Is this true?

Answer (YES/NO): NO